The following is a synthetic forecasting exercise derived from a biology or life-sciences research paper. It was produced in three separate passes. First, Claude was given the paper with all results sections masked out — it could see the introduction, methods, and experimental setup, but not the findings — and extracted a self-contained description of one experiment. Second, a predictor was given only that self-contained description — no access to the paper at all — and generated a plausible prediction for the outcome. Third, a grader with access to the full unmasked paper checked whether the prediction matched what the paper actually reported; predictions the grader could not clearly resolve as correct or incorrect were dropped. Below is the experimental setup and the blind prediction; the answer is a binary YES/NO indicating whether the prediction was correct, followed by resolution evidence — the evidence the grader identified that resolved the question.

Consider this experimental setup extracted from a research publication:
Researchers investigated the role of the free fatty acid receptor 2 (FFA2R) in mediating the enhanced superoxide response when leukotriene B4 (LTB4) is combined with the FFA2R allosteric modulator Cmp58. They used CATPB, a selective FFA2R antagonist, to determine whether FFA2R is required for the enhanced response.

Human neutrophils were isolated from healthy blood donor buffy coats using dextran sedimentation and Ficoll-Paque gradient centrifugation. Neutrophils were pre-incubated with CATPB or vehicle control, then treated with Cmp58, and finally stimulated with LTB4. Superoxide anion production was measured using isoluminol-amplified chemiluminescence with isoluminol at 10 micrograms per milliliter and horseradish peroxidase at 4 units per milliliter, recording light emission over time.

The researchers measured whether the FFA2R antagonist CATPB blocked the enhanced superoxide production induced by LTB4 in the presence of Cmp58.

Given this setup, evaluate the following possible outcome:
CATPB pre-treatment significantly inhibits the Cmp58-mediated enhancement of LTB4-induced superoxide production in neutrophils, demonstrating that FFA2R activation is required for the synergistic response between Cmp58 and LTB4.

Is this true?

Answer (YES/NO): YES